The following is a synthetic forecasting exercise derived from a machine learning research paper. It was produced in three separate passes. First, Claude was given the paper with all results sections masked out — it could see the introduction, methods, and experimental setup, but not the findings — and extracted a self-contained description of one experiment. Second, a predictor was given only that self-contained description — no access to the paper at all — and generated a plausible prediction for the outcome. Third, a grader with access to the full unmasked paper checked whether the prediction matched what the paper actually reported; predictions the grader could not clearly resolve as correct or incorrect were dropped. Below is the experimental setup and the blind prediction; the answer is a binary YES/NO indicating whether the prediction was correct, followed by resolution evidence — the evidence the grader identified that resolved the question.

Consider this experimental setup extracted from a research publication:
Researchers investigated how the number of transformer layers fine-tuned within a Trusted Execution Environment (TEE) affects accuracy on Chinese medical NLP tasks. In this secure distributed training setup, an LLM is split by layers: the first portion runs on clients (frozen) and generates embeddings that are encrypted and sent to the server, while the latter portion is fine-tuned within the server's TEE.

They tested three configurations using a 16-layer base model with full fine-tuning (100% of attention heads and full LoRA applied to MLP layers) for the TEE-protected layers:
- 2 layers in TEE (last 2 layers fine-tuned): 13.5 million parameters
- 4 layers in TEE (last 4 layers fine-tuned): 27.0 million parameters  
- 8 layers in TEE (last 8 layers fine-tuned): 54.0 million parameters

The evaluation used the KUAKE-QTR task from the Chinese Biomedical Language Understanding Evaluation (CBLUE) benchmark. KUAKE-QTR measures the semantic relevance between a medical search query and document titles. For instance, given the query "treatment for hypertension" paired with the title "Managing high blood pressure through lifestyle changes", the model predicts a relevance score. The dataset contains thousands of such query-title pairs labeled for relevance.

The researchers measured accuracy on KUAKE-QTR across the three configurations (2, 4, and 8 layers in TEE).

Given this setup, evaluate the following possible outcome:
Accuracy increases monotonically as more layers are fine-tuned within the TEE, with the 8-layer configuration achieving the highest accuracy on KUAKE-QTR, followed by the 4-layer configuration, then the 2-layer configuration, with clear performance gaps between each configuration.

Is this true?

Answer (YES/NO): YES